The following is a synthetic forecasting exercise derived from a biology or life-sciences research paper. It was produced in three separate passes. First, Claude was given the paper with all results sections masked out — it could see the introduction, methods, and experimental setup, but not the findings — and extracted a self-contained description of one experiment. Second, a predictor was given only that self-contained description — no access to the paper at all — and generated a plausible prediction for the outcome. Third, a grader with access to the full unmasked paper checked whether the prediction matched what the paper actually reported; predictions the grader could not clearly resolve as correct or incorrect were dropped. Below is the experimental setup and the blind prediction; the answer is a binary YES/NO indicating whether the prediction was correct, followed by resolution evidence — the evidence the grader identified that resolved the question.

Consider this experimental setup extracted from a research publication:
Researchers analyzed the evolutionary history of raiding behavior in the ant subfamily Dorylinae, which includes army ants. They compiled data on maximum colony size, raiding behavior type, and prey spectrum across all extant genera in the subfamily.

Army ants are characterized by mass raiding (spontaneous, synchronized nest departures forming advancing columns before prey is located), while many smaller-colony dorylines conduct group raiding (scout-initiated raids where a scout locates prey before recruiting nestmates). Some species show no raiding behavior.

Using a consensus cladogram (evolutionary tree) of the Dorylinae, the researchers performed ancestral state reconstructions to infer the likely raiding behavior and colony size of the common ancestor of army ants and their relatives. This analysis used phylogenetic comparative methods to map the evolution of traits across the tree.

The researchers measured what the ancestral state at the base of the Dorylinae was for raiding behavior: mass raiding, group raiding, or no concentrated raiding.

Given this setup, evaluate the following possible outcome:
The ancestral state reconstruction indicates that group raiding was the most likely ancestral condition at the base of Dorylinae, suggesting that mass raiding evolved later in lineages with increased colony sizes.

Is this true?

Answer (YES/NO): YES